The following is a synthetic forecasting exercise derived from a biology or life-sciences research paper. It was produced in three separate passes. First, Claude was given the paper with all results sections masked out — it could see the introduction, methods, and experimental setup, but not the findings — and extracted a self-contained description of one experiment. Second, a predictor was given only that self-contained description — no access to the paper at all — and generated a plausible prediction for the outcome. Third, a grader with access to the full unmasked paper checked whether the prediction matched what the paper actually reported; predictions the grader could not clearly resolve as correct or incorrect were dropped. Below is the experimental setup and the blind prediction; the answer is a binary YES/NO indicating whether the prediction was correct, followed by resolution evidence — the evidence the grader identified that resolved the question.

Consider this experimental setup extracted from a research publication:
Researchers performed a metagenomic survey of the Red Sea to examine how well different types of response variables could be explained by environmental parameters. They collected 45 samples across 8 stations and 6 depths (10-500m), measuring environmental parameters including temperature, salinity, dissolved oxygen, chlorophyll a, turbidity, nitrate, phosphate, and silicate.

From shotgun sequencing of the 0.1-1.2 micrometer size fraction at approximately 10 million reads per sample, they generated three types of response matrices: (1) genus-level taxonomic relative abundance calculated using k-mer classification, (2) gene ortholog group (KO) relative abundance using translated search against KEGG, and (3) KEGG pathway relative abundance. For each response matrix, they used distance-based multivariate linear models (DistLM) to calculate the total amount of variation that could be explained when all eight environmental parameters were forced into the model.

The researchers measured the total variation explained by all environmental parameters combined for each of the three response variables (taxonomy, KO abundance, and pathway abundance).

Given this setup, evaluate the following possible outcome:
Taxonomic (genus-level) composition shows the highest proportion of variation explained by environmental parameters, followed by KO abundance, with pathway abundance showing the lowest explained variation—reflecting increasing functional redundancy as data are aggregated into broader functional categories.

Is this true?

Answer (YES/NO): NO